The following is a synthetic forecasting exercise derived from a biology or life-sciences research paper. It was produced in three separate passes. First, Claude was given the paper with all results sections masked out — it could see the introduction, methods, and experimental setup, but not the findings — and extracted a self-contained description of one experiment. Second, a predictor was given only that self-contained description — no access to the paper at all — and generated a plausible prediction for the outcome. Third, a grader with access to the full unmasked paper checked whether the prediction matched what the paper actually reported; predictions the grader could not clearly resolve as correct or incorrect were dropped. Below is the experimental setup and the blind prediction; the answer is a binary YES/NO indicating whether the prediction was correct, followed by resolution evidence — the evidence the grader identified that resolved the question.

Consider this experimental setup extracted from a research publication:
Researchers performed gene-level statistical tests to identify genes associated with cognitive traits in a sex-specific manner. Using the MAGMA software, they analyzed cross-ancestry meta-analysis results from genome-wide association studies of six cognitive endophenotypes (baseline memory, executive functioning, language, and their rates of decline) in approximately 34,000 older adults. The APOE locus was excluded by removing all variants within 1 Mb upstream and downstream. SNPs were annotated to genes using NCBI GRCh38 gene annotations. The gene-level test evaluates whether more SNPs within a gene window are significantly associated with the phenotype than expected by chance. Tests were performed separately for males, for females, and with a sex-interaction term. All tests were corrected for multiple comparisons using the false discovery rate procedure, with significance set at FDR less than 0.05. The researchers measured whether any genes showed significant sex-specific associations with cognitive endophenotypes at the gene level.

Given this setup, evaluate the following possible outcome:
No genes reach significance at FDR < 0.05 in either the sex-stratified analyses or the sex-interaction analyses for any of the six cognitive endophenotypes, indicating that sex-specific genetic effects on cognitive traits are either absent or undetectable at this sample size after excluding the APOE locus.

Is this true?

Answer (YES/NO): NO